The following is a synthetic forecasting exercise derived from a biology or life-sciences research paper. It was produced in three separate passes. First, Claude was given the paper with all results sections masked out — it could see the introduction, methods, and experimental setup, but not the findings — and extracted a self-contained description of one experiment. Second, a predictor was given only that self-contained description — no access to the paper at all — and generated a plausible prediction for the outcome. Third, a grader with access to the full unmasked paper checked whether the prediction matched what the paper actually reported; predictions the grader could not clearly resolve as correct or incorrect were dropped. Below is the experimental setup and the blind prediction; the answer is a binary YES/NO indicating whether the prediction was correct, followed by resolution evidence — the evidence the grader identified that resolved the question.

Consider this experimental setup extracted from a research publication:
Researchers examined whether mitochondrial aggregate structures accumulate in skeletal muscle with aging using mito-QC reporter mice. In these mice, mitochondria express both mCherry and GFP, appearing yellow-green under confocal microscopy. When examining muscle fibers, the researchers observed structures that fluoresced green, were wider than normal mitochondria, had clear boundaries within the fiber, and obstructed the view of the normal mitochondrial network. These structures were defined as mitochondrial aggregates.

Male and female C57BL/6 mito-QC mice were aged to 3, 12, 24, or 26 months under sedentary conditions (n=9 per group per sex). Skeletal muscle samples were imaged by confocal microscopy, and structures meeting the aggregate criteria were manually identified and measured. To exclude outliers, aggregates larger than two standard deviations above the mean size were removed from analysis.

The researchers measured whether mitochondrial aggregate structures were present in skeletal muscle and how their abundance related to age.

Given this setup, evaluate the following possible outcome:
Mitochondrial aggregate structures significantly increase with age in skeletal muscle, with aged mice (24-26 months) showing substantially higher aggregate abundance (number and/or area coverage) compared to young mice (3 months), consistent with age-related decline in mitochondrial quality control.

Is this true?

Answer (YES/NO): YES